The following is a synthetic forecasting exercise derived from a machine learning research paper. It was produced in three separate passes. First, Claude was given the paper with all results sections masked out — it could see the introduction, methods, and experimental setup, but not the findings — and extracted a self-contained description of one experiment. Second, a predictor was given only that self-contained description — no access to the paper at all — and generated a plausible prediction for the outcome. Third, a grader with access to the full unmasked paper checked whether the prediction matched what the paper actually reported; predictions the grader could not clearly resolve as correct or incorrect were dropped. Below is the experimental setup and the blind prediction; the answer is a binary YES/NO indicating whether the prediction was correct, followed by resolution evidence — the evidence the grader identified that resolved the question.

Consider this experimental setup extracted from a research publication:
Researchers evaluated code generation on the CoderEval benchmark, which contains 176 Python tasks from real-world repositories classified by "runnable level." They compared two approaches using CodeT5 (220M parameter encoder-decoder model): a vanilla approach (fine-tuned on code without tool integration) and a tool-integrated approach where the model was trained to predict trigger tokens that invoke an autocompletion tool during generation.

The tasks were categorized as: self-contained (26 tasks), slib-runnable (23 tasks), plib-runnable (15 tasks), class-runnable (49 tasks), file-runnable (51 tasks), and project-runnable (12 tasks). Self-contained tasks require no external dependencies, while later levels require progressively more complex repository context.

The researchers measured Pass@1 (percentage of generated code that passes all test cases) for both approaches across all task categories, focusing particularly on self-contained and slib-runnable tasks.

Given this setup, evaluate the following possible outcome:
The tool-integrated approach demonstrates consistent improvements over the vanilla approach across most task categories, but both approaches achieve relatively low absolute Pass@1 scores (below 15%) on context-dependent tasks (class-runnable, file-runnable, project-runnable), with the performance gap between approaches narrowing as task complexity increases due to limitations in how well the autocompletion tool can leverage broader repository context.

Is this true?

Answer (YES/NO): NO